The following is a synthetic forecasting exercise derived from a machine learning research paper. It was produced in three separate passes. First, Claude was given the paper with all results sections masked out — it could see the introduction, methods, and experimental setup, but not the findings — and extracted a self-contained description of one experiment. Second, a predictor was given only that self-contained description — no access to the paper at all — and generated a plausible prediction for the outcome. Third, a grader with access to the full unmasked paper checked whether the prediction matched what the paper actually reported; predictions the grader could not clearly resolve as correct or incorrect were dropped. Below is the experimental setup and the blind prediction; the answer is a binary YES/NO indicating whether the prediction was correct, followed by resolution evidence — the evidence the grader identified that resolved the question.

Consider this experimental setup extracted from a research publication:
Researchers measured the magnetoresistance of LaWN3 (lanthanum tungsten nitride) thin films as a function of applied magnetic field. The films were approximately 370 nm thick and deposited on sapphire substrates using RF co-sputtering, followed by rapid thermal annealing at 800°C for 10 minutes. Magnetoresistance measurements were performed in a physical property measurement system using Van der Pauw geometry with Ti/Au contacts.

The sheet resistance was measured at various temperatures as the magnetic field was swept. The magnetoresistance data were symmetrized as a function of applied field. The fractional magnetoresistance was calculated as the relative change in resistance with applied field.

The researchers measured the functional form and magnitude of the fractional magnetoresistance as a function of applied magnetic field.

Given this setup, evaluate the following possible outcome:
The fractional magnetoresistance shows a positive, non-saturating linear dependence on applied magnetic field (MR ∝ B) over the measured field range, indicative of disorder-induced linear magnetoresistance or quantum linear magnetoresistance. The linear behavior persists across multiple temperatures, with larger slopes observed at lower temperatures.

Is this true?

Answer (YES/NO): YES